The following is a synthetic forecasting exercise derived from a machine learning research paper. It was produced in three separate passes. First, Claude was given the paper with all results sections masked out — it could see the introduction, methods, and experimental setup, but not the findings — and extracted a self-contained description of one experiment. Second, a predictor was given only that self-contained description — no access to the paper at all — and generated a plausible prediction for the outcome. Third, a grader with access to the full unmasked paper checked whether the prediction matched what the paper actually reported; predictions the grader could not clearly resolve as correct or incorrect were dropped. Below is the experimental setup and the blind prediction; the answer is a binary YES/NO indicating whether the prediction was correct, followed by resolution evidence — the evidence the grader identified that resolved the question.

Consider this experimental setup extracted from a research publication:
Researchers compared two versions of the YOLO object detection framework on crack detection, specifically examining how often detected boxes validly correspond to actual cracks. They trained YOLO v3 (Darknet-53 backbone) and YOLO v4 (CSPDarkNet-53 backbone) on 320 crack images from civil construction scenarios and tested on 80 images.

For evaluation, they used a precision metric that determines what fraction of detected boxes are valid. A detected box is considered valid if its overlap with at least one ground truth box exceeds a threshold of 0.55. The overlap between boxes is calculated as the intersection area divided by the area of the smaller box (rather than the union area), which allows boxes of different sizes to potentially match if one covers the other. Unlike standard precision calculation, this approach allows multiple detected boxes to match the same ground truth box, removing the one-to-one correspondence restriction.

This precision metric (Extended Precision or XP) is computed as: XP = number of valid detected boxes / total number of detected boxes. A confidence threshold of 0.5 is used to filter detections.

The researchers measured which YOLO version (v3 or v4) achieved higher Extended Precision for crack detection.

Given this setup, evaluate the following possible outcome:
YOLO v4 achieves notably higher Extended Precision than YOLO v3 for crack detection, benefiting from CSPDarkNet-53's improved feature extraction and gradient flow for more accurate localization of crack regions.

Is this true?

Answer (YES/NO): NO